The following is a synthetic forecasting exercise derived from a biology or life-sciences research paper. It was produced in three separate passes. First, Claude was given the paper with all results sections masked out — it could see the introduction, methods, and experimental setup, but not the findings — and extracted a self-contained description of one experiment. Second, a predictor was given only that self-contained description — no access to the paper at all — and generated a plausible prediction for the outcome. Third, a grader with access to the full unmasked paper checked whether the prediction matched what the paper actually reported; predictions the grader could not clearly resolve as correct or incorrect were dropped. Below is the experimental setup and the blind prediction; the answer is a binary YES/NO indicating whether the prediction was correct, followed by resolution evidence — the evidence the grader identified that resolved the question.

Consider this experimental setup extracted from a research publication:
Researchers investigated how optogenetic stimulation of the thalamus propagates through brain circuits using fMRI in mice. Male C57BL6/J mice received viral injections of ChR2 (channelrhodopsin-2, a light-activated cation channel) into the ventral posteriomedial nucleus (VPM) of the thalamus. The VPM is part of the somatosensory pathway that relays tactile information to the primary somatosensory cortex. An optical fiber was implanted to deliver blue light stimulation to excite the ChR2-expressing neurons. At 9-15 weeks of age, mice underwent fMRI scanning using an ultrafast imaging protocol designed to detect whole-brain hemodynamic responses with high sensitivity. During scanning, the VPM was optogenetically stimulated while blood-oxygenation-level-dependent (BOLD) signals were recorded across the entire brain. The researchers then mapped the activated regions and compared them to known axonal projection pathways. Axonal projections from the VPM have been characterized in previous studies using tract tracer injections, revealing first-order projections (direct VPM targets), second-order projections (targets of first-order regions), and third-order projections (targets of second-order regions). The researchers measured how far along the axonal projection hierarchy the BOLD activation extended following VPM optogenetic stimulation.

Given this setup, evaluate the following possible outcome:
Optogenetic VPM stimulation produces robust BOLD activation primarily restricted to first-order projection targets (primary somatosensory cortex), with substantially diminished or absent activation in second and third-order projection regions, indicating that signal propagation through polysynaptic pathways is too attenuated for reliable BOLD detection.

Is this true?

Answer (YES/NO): NO